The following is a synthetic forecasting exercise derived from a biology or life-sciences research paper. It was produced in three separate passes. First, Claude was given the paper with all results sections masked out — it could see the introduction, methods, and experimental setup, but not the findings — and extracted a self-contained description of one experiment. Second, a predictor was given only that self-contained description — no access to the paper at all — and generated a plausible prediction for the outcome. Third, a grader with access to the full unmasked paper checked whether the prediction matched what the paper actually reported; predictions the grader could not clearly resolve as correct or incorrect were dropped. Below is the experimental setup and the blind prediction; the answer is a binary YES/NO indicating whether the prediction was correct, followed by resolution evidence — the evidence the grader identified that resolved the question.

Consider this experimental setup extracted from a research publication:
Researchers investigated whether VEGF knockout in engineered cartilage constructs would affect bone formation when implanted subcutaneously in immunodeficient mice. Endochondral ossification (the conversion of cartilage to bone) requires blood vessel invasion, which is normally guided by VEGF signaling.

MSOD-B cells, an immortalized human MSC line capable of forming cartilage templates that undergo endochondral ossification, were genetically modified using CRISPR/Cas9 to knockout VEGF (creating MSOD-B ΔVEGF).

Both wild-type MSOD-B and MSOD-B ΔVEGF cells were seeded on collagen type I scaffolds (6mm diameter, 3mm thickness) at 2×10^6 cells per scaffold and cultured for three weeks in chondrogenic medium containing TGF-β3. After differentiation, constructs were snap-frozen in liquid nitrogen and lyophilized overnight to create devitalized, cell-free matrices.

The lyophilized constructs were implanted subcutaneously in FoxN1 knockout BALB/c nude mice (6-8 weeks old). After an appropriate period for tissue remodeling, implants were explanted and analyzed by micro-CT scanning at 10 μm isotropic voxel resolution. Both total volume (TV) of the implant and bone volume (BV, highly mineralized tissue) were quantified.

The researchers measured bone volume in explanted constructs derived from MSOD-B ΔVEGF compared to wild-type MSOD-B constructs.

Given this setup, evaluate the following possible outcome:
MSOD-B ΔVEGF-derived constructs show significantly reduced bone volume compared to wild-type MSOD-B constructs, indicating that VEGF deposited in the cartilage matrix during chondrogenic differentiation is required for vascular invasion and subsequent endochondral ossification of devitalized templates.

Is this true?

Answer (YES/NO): NO